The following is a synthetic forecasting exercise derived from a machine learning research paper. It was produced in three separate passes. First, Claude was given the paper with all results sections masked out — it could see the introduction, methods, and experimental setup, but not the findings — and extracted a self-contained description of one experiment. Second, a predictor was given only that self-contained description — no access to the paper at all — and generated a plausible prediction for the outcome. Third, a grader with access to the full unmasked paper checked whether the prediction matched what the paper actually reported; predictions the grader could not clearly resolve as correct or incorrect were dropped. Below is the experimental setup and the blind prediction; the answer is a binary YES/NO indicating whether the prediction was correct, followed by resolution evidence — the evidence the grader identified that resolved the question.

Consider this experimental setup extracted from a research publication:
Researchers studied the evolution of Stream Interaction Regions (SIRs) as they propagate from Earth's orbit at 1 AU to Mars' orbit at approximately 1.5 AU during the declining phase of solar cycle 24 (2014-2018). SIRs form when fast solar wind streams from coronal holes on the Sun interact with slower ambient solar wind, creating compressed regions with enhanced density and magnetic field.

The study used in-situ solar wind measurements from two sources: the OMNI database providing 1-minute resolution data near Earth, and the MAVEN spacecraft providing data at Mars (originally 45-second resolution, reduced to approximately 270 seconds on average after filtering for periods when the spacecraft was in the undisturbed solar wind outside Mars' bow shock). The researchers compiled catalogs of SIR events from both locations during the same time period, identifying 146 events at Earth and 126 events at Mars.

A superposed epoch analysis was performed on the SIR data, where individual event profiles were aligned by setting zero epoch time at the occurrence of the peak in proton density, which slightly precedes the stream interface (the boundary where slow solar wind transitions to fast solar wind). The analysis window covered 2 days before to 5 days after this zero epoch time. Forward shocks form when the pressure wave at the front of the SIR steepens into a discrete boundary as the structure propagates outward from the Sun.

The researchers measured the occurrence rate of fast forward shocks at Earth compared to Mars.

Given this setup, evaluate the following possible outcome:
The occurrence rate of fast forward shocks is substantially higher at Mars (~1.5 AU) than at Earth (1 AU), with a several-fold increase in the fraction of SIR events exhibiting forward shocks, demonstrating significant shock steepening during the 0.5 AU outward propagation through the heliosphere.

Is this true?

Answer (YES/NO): YES